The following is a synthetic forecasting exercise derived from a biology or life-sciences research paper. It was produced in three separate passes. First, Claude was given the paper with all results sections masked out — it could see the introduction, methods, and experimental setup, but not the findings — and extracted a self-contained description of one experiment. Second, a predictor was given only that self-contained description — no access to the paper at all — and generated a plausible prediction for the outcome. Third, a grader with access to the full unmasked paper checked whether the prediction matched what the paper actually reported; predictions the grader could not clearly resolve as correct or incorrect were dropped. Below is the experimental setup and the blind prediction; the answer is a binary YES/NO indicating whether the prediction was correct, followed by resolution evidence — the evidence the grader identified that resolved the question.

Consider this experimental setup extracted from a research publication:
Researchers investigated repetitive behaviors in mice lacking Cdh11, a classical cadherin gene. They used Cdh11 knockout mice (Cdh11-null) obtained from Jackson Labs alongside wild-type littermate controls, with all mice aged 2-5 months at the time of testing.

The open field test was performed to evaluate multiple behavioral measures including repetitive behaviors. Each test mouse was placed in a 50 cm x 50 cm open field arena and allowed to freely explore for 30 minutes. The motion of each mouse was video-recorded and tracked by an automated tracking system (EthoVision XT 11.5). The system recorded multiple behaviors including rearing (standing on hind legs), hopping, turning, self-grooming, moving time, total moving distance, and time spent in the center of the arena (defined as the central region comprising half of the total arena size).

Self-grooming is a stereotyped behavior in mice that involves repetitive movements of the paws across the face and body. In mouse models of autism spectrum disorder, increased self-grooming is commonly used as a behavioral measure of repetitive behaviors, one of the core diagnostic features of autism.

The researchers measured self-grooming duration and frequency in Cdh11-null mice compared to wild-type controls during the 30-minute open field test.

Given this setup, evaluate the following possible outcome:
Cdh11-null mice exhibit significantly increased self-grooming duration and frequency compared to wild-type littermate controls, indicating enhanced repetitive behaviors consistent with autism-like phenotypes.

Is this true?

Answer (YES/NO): NO